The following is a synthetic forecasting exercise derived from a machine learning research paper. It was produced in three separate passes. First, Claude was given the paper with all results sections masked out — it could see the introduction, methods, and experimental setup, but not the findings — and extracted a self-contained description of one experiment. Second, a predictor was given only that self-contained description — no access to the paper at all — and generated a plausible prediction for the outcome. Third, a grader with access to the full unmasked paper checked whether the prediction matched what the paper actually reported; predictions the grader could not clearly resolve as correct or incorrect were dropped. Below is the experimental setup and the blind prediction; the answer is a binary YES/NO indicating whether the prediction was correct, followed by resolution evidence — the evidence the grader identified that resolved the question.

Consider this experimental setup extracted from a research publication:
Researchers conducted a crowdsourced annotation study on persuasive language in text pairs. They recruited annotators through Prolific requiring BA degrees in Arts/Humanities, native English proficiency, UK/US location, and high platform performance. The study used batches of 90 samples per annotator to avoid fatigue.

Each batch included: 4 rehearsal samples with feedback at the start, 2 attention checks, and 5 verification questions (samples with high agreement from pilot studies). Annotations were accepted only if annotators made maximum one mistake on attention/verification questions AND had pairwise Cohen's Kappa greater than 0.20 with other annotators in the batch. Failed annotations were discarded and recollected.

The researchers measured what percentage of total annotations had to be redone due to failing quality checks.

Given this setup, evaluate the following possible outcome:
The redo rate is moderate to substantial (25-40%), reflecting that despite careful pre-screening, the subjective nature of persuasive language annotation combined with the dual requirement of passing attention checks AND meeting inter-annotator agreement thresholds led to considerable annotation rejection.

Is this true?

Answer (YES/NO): NO